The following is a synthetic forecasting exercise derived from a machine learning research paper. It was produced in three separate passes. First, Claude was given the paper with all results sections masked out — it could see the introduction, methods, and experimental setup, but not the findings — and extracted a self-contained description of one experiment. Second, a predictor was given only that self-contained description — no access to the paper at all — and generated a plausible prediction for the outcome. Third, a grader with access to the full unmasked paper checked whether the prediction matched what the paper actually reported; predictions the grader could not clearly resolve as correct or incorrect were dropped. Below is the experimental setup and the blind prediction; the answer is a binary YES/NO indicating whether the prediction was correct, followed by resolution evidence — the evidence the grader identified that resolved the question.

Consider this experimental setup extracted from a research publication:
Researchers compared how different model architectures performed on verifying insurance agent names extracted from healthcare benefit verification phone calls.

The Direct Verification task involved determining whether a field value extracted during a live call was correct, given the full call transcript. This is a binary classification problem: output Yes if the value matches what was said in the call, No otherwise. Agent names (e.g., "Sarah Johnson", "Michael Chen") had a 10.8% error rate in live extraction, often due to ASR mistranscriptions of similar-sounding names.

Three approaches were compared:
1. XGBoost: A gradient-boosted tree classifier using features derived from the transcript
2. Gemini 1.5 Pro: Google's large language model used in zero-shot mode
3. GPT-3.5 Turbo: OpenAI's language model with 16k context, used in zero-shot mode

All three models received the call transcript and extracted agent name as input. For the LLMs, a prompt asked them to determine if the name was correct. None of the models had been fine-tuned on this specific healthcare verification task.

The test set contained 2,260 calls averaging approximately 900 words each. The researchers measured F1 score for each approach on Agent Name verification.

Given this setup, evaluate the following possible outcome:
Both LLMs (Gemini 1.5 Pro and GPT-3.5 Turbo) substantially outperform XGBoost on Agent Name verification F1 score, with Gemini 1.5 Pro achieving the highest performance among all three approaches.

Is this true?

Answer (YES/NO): NO